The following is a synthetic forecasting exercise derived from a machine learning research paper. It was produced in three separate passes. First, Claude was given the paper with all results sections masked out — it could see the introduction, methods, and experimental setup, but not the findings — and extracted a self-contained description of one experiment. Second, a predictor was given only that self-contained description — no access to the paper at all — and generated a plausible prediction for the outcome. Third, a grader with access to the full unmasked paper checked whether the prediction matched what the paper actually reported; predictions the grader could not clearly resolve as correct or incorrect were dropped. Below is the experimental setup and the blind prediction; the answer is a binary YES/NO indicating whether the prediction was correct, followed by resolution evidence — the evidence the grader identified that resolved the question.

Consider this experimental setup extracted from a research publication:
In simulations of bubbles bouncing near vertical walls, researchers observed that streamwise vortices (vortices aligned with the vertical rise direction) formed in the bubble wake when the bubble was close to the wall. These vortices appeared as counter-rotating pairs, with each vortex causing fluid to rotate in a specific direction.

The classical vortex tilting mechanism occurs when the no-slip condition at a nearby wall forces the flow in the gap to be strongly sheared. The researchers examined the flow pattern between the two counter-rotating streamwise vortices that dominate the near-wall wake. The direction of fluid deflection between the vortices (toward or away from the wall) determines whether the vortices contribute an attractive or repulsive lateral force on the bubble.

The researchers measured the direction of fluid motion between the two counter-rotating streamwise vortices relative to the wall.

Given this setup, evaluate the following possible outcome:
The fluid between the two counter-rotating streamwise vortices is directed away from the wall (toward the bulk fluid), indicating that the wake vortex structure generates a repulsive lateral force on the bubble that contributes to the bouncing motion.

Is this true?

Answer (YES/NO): NO